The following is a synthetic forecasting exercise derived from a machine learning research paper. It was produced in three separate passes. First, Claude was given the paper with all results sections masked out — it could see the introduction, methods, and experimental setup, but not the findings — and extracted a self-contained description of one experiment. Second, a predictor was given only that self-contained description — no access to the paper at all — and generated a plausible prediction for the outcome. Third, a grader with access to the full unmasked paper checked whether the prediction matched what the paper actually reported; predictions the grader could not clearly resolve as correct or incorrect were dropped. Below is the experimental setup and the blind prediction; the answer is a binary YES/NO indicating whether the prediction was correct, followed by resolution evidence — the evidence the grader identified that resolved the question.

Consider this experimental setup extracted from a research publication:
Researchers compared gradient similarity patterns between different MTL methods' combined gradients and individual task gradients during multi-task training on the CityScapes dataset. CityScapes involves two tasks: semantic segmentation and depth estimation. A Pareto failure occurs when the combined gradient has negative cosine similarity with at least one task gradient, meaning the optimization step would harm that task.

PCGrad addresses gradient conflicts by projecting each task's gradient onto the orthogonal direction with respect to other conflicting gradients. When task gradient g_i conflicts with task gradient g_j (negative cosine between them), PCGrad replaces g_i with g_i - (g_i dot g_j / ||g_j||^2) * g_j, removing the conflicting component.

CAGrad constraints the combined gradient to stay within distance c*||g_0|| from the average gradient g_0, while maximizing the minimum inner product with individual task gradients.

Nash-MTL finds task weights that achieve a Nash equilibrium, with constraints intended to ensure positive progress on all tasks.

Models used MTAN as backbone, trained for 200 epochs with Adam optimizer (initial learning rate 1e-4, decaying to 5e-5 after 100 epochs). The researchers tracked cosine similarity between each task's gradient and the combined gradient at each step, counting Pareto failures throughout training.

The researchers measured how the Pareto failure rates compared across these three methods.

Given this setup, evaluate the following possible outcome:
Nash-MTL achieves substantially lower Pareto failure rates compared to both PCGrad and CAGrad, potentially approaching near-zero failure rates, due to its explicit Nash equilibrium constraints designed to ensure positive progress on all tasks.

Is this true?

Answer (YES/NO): NO